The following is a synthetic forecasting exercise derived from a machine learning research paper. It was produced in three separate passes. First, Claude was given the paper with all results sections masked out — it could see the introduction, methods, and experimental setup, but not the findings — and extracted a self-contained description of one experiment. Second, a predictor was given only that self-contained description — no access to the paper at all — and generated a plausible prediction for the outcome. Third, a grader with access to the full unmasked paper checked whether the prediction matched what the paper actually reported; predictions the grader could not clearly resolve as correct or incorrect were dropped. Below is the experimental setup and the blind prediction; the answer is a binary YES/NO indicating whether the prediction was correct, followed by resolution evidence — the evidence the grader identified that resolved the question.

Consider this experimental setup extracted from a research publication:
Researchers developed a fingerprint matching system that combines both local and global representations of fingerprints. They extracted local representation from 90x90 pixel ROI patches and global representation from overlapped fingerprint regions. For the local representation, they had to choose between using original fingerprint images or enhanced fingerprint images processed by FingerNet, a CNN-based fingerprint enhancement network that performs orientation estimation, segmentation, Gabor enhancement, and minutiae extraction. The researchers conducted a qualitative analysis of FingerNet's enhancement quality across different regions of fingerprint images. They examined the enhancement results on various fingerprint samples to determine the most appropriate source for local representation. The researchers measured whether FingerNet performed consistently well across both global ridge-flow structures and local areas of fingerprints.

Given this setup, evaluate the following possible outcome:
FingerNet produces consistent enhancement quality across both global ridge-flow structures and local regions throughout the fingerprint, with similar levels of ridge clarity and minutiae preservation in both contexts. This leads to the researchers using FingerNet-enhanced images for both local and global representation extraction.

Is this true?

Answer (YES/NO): NO